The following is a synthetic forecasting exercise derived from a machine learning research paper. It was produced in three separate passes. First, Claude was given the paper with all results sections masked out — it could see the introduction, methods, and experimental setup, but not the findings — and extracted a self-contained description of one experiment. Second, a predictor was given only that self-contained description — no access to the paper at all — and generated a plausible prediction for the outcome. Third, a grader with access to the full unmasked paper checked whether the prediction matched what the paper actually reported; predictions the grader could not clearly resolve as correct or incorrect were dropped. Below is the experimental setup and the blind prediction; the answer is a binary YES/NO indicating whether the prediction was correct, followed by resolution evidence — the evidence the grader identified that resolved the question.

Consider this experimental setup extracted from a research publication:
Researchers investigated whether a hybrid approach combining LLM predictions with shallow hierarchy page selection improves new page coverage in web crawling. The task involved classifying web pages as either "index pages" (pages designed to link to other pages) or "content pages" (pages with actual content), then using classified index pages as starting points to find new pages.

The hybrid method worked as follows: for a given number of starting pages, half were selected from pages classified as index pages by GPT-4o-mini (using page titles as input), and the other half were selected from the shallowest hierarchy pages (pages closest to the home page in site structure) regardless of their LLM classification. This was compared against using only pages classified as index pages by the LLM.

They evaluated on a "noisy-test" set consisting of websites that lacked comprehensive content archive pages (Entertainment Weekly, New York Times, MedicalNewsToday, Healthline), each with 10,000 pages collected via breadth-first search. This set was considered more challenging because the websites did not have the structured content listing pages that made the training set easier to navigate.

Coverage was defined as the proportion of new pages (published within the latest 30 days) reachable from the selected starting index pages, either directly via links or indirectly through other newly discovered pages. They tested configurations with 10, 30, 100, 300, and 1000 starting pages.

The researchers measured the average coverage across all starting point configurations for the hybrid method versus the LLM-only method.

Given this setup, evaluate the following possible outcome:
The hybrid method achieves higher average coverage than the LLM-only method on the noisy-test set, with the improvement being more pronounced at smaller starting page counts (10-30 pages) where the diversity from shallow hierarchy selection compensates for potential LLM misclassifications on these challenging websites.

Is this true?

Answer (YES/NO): NO